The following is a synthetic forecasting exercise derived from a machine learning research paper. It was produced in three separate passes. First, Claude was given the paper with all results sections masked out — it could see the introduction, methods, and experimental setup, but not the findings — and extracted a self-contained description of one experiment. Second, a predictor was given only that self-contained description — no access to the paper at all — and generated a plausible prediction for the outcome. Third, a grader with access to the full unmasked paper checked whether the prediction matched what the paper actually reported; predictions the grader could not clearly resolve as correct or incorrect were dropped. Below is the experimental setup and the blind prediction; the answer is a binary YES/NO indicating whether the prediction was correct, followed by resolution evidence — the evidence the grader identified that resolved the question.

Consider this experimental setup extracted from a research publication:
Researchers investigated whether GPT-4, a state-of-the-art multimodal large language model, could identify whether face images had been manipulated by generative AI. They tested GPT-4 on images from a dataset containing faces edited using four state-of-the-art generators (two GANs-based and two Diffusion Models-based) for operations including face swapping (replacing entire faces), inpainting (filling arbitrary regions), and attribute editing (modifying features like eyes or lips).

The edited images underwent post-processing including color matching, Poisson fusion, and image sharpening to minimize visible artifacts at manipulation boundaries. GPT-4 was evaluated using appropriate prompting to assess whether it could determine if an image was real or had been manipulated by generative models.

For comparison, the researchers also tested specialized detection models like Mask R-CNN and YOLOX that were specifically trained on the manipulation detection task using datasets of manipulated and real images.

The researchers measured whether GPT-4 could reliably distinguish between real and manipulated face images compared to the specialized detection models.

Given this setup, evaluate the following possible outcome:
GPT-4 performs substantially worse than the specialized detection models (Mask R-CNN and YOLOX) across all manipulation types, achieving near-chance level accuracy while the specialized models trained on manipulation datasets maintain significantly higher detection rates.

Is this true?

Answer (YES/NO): YES